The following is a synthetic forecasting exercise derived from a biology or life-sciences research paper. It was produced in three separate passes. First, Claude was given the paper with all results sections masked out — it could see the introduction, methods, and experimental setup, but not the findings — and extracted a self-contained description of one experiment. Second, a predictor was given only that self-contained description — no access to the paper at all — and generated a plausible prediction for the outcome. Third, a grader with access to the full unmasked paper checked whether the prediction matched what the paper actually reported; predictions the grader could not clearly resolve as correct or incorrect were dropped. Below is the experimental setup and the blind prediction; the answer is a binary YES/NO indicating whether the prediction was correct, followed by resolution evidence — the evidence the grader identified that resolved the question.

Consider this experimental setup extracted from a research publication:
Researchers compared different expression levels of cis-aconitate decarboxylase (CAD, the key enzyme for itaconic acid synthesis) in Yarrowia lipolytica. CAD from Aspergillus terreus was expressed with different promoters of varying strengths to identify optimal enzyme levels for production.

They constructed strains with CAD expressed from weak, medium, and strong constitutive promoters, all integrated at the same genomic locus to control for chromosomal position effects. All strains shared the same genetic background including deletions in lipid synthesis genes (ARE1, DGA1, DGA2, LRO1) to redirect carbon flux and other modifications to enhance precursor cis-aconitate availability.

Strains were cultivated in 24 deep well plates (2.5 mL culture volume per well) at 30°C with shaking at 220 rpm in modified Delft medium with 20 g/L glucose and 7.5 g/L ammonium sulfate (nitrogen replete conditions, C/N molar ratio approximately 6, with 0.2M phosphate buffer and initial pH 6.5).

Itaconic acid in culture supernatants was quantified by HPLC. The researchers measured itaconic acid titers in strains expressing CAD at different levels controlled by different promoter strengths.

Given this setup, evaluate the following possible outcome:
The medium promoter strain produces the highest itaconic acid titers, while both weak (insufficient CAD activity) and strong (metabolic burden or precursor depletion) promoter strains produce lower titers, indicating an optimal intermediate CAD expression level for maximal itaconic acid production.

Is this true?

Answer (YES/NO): YES